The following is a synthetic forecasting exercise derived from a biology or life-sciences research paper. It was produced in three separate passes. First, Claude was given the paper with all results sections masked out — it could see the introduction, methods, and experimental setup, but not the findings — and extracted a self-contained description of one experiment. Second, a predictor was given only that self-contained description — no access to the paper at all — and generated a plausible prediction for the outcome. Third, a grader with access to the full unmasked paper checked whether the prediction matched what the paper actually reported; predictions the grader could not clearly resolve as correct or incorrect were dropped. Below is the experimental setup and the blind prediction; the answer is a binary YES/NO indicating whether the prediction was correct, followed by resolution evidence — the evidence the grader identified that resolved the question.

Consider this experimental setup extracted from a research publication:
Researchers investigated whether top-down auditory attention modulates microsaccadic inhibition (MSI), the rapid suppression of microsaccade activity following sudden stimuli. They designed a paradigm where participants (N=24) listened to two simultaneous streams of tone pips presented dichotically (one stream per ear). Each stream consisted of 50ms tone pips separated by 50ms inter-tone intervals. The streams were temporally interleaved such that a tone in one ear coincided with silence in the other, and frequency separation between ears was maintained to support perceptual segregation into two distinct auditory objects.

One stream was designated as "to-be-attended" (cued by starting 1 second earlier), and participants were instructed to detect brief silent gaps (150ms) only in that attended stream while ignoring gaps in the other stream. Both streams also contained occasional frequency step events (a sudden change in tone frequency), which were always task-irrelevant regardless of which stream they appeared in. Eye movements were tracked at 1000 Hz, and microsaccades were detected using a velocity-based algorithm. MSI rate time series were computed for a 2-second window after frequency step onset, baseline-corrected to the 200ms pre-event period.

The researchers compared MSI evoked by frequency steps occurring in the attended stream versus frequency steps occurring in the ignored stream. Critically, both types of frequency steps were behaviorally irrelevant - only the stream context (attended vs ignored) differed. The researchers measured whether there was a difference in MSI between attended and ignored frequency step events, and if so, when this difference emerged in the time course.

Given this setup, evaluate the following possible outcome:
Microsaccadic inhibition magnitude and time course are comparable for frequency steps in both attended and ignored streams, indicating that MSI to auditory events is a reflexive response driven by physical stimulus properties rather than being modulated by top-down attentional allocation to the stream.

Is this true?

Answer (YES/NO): NO